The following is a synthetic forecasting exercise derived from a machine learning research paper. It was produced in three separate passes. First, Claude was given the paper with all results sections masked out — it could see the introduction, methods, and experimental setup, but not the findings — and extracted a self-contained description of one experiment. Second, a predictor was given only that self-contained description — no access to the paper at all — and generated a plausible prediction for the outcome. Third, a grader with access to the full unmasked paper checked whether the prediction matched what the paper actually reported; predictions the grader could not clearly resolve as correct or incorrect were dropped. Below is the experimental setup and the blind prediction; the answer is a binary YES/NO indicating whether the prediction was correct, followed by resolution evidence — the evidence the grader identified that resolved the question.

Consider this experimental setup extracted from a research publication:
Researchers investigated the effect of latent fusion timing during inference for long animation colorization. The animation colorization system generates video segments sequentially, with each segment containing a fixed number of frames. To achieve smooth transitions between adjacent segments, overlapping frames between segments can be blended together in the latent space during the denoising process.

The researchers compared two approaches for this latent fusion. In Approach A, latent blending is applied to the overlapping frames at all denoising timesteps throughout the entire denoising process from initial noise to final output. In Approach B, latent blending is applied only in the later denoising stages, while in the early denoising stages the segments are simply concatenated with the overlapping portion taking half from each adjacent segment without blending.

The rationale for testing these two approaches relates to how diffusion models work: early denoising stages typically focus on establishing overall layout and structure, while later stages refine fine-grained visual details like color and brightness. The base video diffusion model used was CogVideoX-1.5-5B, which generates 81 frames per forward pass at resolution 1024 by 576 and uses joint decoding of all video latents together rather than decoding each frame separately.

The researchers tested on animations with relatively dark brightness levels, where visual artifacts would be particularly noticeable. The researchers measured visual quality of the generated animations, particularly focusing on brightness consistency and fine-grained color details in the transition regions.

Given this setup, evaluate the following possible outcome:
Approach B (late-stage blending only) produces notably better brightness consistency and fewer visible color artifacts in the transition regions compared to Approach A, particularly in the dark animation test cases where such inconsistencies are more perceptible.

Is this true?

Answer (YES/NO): YES